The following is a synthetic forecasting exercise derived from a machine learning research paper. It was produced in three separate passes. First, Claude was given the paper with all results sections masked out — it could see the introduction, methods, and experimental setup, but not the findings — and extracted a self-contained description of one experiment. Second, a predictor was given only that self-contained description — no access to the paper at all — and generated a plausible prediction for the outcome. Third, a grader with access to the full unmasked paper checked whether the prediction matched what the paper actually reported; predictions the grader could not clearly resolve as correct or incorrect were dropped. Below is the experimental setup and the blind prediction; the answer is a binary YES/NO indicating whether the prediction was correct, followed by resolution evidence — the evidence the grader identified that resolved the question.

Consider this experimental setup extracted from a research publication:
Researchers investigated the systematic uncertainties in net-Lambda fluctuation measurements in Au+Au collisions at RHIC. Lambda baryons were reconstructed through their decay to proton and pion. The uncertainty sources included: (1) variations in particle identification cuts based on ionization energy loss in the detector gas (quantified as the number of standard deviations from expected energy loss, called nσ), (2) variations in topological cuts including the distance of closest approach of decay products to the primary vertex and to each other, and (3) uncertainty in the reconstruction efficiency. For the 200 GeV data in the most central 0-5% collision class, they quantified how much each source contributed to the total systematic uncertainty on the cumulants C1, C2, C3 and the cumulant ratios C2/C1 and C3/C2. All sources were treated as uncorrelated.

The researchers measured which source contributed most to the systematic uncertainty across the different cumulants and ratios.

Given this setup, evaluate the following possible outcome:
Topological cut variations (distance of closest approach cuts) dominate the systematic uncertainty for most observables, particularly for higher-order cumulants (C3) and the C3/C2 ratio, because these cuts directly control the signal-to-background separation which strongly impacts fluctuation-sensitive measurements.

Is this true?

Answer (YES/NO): NO